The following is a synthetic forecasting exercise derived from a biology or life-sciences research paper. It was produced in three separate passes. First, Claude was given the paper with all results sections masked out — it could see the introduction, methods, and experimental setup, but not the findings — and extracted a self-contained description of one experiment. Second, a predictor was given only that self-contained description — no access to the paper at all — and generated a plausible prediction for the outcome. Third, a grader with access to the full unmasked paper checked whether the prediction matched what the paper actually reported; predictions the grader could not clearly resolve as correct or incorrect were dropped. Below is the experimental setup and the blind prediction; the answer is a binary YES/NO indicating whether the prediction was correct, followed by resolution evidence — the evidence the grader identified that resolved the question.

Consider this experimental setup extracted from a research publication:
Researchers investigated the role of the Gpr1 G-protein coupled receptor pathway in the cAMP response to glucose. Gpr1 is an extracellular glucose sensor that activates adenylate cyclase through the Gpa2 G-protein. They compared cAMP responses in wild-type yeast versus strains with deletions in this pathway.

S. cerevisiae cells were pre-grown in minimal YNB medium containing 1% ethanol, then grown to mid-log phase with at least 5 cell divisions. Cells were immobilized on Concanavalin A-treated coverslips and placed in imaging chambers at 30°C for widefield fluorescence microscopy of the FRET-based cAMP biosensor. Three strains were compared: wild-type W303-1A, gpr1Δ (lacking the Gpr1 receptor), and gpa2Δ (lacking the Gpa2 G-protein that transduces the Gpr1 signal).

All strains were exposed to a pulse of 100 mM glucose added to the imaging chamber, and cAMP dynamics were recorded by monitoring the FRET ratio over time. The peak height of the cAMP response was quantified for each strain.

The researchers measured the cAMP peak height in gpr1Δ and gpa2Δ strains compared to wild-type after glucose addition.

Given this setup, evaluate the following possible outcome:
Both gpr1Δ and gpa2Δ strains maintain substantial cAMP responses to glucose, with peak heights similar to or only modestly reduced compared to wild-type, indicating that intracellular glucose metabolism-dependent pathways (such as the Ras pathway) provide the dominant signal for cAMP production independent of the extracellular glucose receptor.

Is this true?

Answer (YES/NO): NO